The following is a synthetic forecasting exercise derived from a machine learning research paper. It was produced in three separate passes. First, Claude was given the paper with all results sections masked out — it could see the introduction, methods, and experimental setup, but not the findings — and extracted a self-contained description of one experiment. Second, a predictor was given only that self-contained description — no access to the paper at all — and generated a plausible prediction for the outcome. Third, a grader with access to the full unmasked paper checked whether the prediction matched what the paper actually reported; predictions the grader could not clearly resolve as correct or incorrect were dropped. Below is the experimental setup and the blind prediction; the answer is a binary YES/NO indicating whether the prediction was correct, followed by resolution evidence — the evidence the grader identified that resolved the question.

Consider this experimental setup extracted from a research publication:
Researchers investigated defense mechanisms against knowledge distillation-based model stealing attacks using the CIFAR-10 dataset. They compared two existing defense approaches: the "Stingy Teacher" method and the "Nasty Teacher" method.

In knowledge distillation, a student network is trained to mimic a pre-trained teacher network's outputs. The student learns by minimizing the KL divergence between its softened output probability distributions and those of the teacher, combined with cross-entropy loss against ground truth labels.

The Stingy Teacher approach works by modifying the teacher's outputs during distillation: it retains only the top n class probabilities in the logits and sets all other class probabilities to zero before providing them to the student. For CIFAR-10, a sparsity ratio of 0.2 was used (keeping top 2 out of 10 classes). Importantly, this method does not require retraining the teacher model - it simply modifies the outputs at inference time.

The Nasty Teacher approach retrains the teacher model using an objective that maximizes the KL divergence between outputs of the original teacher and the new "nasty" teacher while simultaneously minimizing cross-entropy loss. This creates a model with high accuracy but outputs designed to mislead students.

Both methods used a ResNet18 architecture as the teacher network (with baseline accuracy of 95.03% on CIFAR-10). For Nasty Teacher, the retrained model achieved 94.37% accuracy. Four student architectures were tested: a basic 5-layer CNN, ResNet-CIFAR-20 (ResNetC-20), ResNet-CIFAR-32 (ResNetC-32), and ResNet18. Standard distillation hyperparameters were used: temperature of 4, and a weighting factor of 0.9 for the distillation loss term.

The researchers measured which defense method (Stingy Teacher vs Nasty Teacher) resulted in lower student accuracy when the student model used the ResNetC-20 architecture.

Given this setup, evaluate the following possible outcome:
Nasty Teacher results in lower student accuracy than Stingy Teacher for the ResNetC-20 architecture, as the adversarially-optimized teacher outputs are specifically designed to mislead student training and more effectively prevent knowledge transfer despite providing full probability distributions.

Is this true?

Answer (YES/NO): NO